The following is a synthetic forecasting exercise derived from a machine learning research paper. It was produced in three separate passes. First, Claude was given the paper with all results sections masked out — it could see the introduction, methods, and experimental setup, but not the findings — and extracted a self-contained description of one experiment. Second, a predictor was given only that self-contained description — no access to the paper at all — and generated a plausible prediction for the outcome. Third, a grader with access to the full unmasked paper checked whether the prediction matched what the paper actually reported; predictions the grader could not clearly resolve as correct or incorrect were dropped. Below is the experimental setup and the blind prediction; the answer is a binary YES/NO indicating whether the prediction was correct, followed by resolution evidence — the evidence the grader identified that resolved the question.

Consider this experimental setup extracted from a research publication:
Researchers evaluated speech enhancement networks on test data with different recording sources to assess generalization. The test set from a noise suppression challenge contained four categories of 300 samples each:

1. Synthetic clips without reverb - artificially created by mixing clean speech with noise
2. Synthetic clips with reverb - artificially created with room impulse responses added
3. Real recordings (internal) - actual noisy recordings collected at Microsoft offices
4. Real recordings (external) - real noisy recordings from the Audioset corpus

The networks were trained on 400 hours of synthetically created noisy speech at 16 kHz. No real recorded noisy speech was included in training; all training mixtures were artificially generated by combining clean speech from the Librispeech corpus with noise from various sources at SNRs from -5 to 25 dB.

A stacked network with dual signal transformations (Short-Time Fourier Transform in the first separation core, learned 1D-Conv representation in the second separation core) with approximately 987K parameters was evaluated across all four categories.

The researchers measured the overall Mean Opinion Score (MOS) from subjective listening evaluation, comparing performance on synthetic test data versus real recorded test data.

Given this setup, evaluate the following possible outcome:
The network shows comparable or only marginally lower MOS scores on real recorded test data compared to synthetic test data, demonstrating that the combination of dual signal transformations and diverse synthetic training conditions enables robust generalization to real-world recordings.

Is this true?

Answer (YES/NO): YES